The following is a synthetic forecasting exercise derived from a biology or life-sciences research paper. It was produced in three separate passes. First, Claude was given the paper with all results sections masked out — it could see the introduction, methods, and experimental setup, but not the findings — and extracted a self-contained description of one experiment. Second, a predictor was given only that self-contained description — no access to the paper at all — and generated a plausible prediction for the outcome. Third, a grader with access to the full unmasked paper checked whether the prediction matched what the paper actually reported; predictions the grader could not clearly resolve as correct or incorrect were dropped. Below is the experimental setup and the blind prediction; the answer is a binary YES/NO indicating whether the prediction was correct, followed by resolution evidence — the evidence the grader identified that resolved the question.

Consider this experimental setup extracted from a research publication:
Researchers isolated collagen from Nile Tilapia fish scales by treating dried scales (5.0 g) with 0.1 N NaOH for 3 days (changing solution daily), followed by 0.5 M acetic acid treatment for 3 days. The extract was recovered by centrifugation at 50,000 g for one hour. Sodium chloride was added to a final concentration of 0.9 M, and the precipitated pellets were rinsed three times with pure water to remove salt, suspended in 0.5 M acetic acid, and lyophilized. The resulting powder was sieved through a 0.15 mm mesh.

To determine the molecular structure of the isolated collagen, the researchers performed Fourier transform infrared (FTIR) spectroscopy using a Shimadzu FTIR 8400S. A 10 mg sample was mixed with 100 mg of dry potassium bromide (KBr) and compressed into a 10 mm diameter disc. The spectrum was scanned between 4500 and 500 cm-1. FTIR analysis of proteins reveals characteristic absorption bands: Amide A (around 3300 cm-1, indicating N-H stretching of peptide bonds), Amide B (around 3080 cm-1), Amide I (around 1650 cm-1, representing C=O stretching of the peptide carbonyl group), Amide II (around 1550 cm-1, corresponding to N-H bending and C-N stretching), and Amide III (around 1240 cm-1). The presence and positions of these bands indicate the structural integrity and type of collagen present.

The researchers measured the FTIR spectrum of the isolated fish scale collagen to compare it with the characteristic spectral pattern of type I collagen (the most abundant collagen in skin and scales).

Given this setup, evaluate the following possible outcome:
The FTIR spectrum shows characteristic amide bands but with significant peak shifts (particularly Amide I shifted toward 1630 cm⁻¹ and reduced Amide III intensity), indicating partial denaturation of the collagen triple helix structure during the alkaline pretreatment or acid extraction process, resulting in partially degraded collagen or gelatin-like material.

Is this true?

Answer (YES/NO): NO